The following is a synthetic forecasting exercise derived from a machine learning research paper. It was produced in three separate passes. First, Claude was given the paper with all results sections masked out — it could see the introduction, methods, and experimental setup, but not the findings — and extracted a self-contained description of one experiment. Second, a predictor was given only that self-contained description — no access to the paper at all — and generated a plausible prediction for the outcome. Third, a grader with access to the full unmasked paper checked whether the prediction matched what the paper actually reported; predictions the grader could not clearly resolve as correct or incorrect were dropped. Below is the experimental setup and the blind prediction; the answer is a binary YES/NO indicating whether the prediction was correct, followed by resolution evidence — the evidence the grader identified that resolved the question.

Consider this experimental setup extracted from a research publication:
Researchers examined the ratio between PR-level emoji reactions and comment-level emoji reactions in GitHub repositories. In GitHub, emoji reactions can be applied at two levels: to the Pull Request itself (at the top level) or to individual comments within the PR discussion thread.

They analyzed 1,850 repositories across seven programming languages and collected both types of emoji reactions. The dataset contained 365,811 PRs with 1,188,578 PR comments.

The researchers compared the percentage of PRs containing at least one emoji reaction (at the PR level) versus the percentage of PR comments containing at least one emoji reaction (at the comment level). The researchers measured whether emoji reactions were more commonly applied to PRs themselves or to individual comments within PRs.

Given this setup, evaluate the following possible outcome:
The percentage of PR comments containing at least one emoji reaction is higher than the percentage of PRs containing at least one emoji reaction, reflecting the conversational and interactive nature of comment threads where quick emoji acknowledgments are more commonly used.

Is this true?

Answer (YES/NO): NO